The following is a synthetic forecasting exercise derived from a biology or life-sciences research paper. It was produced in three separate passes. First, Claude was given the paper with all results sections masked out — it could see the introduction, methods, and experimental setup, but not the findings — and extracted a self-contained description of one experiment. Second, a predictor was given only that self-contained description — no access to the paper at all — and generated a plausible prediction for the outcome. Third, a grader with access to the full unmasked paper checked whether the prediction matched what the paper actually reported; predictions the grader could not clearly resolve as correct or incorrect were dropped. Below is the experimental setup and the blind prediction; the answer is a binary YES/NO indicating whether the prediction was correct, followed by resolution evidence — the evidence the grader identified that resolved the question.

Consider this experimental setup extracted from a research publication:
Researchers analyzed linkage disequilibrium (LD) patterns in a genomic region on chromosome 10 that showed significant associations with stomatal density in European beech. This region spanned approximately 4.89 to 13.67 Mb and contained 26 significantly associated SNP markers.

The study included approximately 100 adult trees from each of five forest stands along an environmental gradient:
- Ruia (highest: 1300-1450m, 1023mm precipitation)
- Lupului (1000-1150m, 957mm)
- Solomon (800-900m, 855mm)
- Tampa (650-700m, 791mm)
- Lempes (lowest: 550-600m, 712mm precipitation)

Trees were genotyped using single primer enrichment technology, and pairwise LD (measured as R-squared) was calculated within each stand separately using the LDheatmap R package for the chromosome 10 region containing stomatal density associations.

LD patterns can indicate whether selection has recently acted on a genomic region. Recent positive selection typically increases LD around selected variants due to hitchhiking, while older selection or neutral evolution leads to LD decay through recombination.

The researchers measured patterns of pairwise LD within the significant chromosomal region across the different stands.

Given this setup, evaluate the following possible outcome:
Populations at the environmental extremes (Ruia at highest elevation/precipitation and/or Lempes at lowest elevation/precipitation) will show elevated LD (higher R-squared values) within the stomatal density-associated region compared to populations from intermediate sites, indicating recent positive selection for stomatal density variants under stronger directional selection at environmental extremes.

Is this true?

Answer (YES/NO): NO